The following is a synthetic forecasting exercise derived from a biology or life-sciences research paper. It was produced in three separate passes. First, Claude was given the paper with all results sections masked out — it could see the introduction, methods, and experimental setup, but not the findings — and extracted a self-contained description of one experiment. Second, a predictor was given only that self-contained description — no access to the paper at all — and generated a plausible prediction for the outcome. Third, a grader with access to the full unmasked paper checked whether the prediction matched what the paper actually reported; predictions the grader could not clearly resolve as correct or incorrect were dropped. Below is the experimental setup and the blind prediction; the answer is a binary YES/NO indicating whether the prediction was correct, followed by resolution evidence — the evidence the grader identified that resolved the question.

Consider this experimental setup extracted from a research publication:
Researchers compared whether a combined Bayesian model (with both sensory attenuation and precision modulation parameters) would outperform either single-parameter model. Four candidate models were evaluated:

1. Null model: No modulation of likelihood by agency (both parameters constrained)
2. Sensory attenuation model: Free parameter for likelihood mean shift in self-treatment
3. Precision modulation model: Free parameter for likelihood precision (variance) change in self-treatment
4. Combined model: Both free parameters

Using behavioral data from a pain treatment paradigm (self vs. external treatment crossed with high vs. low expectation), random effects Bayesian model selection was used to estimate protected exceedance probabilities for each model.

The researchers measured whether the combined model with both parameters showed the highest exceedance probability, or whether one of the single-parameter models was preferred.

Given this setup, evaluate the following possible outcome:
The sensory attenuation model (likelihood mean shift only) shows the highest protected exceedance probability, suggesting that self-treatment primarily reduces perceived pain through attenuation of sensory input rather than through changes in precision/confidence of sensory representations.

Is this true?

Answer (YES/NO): YES